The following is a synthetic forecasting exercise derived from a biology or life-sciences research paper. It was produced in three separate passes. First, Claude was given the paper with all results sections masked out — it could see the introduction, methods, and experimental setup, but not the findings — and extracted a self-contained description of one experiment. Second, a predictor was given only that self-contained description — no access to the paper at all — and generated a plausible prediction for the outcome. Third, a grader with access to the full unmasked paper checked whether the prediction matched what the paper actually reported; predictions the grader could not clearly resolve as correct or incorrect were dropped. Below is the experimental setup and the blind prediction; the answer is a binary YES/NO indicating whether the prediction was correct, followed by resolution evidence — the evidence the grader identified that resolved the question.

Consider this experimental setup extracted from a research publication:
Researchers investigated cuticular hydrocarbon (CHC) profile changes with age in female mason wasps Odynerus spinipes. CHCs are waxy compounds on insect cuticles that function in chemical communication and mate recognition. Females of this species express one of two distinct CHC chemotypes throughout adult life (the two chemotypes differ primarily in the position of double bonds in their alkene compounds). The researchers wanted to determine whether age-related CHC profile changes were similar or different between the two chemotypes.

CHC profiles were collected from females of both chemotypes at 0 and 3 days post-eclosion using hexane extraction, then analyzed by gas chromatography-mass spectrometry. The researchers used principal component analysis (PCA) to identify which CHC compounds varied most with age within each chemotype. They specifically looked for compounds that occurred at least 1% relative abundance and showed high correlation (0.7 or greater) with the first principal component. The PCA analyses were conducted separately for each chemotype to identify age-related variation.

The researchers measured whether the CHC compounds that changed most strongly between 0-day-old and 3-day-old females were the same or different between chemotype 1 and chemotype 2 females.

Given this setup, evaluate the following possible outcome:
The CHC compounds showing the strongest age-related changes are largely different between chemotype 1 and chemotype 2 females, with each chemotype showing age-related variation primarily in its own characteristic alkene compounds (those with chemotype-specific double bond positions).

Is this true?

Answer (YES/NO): NO